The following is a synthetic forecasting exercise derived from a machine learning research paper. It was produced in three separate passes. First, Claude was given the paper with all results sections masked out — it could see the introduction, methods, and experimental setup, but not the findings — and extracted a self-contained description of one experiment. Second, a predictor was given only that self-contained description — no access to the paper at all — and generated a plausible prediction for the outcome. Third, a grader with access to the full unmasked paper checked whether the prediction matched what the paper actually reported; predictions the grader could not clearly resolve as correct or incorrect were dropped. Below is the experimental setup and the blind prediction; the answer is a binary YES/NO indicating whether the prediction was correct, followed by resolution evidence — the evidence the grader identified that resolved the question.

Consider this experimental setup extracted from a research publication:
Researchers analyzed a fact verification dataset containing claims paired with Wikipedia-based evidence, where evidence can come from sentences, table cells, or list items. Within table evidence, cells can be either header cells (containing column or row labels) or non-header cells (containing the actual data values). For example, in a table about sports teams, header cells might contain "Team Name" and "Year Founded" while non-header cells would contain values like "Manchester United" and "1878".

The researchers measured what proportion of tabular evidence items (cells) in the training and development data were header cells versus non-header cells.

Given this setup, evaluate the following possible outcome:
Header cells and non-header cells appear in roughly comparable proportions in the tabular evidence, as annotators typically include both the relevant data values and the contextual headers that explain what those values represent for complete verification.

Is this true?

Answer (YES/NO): NO